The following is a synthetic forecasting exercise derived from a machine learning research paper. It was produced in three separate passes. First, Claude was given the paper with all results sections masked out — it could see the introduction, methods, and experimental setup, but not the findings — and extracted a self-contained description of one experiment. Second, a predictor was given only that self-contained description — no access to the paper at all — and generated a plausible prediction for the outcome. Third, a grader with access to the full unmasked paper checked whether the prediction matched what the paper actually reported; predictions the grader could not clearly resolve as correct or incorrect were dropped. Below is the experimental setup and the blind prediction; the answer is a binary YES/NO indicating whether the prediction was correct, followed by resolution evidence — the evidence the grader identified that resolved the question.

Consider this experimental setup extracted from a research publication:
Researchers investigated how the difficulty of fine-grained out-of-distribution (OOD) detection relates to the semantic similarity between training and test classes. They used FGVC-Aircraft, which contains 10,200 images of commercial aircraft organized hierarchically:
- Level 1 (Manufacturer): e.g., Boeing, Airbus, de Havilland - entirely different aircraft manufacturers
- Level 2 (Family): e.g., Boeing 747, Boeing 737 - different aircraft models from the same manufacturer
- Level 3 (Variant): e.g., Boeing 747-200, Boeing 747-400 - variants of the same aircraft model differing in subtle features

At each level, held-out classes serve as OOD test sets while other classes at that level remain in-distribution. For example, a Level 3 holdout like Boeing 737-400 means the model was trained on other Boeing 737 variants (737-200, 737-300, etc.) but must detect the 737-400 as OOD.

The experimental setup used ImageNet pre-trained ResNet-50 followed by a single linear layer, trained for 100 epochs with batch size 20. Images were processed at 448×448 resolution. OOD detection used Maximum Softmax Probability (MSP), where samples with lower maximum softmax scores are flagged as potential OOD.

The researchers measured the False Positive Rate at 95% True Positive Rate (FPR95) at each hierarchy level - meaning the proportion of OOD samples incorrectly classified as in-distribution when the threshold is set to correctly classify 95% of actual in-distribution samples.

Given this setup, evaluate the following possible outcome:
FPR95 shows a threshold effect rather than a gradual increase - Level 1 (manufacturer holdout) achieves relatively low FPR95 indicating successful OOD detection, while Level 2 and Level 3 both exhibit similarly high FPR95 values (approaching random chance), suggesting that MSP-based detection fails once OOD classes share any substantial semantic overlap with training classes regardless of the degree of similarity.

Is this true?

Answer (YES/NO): NO